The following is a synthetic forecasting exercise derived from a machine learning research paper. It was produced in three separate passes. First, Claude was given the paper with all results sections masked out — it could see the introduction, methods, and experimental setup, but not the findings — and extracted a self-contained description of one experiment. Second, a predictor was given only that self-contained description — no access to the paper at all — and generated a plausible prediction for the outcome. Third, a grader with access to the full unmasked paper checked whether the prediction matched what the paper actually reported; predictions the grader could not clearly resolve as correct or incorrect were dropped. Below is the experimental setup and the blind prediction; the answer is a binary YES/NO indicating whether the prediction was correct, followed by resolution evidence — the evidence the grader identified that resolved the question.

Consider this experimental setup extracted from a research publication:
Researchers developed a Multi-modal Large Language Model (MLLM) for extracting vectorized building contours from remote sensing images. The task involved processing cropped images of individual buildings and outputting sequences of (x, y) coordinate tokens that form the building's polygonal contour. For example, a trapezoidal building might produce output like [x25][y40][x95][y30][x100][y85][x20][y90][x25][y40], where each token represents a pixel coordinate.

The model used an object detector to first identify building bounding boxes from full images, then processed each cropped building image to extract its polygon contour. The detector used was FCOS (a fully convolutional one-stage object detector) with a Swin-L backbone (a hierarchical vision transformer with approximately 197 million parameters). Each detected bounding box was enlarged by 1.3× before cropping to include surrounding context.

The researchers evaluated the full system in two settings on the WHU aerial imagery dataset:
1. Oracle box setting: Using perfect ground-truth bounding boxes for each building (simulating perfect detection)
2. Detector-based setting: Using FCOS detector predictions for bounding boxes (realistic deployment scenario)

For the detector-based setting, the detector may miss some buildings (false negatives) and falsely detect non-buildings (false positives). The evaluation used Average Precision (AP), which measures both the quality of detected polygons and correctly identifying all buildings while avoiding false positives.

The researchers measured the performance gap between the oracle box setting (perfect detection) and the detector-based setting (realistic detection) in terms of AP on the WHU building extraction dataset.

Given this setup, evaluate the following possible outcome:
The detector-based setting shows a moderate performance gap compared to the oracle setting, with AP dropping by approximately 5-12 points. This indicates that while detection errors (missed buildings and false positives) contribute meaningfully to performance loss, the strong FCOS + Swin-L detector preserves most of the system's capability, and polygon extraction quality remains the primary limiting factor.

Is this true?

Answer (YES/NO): YES